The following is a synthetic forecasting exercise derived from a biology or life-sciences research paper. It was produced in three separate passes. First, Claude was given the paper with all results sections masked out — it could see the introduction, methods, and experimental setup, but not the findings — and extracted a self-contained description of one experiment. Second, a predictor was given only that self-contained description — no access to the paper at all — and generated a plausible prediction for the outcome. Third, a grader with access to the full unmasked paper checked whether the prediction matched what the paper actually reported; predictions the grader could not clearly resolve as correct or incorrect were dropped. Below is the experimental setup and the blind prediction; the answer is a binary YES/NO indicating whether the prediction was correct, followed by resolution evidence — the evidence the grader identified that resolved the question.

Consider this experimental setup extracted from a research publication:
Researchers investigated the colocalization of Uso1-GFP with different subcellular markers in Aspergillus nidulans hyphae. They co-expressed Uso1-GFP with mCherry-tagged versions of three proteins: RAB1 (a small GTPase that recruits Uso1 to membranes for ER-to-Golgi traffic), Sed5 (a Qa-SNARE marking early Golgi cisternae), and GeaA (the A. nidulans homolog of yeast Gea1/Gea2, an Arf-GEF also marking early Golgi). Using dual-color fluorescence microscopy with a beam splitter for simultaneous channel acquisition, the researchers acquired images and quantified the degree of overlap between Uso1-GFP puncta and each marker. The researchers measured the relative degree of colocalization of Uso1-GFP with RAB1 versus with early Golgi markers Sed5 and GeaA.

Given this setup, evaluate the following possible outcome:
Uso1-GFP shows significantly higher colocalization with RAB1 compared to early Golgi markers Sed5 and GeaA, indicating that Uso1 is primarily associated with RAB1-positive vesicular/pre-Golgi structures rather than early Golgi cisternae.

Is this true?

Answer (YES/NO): NO